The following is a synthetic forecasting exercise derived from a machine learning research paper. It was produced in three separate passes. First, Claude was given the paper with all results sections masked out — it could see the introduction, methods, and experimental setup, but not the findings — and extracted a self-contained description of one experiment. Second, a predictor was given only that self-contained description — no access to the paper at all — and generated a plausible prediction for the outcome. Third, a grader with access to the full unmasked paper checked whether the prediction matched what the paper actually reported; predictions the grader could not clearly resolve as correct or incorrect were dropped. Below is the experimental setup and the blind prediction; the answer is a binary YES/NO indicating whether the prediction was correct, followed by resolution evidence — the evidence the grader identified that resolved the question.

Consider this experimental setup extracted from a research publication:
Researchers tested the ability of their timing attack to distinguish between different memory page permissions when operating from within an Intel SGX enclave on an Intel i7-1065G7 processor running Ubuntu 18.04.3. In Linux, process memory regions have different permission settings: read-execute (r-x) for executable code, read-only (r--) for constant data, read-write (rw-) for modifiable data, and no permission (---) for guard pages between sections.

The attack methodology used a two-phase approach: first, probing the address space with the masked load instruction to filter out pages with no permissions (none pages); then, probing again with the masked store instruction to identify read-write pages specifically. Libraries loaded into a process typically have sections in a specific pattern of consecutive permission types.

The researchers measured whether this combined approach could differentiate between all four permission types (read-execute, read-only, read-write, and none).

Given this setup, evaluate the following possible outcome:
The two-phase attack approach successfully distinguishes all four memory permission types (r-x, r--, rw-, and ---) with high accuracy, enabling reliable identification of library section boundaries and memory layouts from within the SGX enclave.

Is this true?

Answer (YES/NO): NO